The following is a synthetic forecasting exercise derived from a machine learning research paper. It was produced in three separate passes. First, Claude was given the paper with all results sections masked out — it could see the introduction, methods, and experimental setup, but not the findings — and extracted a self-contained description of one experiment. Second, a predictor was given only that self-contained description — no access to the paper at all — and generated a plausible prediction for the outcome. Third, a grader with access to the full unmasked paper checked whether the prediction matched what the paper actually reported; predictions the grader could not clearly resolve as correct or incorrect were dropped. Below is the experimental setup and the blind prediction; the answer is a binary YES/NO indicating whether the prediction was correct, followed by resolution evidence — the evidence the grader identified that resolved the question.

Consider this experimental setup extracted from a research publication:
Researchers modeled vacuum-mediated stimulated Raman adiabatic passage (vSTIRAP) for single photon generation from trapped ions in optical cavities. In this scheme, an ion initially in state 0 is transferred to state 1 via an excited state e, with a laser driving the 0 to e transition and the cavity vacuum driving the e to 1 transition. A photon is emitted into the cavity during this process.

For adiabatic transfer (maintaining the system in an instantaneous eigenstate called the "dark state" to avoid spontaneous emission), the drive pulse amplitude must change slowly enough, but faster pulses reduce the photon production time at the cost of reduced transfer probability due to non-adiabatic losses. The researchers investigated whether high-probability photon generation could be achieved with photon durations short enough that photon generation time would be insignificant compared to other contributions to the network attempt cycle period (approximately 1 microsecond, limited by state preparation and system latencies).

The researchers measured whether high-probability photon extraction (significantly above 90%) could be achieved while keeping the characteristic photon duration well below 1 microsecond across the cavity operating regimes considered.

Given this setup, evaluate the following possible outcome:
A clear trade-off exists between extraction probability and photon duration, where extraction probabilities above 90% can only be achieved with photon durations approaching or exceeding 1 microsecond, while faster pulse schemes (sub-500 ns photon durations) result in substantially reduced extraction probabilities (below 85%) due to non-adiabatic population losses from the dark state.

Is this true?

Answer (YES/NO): NO